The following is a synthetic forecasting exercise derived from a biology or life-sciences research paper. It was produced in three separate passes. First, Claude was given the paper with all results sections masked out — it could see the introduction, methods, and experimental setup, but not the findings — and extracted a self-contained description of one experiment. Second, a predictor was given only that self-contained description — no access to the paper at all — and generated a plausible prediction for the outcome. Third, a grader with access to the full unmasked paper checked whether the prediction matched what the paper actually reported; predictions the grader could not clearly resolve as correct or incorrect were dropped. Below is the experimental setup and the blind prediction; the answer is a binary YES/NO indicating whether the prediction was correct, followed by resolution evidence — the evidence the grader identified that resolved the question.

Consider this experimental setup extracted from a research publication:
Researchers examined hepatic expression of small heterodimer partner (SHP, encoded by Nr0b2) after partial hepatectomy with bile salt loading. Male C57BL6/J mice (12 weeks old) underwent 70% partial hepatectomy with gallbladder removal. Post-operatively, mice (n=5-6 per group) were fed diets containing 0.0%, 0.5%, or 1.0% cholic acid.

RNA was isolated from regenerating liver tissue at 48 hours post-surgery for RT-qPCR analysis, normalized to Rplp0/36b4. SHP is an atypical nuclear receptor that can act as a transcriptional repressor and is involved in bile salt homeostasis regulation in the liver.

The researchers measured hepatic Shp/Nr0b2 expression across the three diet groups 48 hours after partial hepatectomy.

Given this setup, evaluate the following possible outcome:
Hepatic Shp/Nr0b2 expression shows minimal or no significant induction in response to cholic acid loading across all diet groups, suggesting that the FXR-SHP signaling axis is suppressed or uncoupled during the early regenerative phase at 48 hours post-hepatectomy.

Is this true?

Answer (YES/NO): YES